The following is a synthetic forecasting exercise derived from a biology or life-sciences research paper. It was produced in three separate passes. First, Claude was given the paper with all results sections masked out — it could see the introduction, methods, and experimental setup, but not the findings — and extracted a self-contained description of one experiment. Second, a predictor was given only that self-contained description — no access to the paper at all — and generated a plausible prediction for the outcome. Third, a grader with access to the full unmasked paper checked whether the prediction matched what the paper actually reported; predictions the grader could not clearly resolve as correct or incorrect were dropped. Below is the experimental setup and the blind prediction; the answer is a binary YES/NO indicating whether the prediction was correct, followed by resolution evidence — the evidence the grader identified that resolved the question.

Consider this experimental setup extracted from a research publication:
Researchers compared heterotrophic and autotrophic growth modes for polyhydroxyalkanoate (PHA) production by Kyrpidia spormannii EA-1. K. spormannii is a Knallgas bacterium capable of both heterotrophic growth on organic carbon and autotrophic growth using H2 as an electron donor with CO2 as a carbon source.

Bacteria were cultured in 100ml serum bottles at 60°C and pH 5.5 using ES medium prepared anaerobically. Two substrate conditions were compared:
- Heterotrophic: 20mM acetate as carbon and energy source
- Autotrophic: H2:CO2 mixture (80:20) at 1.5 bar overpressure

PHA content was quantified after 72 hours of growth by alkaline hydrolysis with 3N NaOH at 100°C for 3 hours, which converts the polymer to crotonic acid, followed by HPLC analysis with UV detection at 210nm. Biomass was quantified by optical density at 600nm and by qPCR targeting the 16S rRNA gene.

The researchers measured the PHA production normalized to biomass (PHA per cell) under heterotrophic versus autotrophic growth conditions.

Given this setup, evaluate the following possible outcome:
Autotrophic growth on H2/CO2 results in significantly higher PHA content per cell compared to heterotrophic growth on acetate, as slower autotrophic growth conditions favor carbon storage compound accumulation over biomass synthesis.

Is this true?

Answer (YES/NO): NO